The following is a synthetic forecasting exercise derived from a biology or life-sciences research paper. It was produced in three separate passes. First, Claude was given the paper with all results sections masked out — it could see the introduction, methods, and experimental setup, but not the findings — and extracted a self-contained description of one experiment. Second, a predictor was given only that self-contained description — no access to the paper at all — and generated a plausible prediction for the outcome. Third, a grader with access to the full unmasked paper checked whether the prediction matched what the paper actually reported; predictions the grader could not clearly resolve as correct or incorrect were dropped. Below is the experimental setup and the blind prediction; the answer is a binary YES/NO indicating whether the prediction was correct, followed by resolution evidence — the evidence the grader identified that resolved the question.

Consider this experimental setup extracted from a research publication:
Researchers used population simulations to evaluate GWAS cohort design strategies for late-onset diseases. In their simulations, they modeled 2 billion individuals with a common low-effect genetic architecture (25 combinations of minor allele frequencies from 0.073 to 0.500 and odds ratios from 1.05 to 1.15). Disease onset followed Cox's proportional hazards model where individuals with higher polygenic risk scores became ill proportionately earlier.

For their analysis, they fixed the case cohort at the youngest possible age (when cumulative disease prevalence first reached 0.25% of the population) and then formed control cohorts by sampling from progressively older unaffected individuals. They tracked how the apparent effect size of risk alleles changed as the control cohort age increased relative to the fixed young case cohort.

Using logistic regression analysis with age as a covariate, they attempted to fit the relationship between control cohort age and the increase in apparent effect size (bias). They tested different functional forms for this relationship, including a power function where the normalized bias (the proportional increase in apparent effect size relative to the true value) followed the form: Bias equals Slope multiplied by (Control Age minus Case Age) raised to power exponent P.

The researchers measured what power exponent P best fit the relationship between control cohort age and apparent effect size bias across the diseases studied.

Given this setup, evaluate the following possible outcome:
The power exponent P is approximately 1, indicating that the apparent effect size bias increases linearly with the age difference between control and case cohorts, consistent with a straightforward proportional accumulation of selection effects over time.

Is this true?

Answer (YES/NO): NO